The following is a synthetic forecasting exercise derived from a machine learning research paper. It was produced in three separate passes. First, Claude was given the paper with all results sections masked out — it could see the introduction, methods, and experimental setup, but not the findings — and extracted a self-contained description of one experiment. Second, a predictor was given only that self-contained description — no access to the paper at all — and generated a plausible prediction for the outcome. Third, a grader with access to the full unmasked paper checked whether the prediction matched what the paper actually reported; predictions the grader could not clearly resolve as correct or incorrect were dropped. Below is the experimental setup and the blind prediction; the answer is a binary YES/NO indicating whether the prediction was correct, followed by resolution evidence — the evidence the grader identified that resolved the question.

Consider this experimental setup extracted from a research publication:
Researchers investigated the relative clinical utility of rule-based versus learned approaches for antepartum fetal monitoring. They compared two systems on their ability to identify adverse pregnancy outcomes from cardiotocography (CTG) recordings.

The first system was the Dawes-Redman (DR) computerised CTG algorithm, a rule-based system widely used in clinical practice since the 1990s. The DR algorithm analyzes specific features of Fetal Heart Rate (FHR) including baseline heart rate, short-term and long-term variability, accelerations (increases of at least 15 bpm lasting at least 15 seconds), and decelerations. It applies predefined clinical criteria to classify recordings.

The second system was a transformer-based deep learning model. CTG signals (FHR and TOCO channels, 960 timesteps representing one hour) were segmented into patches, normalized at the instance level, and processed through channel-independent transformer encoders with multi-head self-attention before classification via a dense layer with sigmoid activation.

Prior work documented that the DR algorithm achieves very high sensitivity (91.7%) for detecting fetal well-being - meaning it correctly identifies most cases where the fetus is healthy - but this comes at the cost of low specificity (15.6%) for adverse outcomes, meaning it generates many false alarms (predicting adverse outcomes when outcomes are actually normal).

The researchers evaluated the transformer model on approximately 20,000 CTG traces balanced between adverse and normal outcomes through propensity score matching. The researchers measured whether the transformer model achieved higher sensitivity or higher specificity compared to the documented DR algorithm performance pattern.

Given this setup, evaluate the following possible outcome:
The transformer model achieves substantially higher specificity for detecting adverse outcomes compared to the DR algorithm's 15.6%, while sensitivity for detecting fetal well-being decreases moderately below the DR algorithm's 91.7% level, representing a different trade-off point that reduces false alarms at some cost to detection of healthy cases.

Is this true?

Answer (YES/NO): YES